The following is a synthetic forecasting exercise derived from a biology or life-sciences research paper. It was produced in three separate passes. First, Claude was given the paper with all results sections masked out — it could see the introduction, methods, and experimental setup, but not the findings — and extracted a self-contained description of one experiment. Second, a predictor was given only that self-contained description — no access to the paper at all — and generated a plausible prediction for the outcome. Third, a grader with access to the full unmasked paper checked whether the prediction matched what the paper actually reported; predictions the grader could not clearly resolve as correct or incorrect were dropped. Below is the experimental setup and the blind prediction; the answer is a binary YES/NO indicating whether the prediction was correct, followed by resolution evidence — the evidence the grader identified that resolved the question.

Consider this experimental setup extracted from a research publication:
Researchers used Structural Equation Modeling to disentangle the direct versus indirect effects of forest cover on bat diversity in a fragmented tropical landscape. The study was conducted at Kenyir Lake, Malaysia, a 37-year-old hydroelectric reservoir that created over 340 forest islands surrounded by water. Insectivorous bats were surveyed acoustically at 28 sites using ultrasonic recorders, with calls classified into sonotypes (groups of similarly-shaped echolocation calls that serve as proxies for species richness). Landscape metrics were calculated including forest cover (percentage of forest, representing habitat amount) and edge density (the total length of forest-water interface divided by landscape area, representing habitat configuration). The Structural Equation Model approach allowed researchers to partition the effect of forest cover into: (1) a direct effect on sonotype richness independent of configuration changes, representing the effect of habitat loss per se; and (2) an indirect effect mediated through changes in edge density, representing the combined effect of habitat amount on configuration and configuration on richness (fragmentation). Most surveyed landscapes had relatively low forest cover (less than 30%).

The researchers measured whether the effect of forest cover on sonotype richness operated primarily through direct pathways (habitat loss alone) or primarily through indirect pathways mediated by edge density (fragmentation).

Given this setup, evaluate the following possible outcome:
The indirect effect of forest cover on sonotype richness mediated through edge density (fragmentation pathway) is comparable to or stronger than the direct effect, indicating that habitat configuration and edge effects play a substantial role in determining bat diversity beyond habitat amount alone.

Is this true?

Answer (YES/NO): YES